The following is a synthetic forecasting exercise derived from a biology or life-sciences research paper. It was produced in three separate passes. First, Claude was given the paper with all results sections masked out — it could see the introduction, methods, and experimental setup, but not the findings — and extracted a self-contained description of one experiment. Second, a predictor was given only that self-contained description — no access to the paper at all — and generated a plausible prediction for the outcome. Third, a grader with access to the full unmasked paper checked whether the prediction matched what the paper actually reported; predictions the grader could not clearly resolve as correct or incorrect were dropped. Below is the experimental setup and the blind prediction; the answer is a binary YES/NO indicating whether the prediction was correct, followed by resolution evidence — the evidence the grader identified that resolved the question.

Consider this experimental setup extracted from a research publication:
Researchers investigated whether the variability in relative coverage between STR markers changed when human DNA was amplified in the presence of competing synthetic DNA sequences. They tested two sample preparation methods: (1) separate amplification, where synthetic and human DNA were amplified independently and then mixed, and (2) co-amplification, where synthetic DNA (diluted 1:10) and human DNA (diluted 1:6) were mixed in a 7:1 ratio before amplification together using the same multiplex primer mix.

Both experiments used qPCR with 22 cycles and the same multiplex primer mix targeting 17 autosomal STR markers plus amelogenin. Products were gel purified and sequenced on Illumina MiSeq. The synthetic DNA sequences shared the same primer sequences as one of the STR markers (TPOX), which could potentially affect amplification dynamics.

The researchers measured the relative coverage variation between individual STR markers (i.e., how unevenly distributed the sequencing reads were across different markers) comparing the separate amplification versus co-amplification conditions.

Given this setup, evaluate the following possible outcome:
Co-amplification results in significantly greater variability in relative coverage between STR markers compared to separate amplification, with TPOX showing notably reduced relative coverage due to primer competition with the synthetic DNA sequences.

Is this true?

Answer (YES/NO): NO